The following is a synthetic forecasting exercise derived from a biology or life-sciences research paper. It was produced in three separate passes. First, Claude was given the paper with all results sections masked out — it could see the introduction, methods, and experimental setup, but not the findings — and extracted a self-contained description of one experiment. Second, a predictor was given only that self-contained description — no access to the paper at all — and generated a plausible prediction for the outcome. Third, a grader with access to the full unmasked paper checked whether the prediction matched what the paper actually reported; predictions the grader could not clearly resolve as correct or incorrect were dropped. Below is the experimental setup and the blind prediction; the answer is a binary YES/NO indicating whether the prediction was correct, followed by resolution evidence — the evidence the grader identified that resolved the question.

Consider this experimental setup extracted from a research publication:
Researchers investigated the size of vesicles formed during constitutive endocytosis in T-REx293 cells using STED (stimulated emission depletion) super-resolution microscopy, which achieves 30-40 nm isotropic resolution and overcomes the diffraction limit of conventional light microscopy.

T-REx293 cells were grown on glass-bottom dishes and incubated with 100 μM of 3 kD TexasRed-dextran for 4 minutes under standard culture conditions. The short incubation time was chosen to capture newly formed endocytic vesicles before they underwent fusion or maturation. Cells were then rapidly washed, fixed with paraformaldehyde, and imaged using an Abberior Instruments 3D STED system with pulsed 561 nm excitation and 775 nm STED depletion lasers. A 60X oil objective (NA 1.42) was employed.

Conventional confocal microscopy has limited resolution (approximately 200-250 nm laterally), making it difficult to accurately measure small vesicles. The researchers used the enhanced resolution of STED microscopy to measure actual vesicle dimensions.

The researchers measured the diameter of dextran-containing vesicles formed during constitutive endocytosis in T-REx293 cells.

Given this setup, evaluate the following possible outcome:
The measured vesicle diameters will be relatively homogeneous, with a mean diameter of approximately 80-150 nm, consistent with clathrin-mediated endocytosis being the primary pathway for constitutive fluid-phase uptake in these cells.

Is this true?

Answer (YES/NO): NO